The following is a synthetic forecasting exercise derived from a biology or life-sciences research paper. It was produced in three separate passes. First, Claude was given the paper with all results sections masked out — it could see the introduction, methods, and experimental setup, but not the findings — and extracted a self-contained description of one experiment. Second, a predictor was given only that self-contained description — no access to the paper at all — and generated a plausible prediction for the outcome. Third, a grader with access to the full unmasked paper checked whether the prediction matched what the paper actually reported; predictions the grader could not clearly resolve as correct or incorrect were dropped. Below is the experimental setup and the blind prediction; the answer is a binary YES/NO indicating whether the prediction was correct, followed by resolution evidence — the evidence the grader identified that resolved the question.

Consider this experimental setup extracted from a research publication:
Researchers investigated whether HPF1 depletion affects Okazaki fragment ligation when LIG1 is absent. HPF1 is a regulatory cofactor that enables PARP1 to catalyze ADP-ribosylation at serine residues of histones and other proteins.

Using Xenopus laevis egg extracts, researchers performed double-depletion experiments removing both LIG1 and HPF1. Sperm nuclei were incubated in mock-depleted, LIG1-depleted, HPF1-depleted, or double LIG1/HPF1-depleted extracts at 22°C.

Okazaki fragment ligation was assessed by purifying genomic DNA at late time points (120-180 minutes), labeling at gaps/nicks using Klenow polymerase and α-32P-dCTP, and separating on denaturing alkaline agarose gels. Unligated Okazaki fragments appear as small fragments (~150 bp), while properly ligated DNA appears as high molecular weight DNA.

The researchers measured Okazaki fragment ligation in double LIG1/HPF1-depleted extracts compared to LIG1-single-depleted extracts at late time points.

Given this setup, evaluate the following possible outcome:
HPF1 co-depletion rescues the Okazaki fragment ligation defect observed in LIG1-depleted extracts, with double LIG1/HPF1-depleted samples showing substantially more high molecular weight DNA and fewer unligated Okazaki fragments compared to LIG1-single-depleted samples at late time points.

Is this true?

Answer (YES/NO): NO